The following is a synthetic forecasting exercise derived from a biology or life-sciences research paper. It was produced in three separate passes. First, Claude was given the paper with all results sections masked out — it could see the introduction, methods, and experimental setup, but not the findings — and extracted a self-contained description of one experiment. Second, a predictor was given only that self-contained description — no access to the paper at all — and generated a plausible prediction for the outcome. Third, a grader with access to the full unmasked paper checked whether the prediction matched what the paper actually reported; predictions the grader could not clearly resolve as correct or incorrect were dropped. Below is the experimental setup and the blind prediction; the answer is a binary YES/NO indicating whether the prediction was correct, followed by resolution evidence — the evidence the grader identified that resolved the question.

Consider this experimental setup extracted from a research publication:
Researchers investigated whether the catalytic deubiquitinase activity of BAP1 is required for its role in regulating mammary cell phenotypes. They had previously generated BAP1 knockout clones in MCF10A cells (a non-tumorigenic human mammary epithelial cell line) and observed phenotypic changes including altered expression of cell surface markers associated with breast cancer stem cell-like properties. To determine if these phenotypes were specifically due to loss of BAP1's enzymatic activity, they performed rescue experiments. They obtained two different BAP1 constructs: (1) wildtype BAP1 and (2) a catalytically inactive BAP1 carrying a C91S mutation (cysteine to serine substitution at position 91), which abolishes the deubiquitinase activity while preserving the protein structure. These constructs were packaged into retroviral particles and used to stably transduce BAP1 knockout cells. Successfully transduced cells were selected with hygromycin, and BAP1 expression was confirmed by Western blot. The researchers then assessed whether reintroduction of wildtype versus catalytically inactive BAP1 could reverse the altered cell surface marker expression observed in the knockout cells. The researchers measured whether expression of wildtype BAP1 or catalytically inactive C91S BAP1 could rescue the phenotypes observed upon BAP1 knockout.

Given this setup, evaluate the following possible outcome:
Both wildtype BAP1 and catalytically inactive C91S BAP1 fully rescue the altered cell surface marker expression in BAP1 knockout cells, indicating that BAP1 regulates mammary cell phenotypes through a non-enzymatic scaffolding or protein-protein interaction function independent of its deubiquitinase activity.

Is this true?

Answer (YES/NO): NO